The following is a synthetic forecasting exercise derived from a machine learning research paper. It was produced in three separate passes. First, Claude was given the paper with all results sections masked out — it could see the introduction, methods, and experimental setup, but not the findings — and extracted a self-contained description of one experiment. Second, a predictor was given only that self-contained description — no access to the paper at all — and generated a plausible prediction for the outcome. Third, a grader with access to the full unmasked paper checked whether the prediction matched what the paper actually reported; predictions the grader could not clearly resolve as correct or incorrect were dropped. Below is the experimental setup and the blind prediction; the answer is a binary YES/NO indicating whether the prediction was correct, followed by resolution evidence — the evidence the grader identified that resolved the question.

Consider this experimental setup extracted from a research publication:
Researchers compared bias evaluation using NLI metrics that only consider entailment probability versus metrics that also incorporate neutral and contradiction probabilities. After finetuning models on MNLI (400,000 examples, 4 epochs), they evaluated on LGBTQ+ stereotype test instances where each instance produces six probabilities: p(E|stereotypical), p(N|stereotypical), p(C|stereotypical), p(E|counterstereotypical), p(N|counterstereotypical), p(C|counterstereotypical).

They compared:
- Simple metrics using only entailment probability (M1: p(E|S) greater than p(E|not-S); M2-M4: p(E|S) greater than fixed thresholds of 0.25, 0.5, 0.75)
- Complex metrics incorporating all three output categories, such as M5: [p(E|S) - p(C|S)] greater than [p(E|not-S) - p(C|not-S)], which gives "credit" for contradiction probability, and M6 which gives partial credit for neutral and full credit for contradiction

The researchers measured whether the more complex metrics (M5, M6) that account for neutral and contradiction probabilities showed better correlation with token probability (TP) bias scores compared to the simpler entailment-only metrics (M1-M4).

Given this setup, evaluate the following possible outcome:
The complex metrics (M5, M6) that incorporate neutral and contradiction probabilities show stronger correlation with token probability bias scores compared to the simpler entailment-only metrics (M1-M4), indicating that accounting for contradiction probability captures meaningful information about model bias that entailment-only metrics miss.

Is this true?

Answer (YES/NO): NO